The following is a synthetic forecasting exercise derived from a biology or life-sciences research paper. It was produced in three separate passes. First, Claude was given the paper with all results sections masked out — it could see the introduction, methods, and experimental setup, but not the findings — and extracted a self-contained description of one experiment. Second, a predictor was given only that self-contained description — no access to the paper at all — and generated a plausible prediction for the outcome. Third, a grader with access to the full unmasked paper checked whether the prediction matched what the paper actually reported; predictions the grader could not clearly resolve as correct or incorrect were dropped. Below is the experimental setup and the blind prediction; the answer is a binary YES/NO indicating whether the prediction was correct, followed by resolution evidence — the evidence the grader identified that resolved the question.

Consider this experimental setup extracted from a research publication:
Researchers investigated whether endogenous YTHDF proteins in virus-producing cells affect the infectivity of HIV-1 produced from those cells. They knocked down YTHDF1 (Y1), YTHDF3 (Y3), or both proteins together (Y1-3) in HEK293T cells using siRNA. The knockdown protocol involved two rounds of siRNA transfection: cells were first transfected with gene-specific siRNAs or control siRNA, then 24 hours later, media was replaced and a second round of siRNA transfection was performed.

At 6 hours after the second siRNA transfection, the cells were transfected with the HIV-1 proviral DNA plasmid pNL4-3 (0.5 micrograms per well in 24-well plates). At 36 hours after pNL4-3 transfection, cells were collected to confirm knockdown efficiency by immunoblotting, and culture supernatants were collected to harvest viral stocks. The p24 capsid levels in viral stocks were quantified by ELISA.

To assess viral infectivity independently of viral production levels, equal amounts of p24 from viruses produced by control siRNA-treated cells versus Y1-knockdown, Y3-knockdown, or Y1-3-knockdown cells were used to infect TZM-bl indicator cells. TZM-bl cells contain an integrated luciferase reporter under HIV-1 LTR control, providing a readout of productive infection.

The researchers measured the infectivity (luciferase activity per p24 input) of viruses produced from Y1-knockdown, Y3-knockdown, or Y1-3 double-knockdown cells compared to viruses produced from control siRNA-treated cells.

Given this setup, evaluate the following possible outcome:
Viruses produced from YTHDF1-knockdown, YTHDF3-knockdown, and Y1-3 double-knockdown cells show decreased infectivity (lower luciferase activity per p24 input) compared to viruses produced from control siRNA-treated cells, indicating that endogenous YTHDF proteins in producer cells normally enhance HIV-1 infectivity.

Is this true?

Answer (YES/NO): NO